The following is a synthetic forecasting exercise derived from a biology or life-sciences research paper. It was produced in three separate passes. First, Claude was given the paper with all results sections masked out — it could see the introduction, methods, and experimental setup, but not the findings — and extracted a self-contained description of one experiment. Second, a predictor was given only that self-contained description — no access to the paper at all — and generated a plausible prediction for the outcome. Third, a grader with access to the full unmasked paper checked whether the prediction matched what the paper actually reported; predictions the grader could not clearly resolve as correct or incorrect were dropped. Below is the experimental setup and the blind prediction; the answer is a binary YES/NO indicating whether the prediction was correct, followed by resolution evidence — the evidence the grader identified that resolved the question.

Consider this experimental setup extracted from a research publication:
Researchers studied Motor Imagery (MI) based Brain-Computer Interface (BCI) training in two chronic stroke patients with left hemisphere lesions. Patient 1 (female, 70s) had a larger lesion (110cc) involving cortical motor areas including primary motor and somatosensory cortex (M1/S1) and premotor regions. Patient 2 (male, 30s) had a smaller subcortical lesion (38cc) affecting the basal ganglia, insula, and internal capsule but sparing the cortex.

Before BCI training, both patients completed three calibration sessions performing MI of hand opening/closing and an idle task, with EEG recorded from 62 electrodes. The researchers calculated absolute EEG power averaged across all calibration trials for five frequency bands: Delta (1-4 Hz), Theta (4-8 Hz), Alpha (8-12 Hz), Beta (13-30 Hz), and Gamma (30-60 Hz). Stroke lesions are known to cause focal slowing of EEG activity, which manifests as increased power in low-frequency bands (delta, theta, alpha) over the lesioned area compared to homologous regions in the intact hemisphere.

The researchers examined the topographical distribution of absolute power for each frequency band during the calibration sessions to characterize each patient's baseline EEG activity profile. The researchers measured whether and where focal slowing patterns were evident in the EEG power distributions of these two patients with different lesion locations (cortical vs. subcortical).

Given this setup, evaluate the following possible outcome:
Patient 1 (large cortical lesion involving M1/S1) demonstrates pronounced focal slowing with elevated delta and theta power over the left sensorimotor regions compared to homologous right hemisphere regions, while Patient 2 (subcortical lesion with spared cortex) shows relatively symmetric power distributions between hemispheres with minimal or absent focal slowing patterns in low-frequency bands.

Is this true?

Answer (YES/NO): NO